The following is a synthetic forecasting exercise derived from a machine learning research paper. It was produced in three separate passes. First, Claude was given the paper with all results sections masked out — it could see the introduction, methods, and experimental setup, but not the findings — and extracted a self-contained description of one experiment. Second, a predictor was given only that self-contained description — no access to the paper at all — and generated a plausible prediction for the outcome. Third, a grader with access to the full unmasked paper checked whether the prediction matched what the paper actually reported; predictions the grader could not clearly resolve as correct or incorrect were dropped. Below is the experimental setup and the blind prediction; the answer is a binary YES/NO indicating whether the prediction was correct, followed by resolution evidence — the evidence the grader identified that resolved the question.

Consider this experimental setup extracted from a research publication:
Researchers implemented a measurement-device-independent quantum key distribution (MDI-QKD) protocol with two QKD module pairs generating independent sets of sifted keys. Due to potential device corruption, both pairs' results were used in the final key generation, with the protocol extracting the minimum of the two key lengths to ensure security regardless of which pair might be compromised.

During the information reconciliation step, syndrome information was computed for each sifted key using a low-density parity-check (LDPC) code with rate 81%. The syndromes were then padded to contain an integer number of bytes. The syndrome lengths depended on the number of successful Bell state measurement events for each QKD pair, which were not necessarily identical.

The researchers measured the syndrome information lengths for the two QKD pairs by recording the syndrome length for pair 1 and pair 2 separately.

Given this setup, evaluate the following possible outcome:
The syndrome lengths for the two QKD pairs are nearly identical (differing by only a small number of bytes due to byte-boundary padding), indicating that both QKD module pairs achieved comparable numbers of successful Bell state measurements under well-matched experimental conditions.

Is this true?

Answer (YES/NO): NO